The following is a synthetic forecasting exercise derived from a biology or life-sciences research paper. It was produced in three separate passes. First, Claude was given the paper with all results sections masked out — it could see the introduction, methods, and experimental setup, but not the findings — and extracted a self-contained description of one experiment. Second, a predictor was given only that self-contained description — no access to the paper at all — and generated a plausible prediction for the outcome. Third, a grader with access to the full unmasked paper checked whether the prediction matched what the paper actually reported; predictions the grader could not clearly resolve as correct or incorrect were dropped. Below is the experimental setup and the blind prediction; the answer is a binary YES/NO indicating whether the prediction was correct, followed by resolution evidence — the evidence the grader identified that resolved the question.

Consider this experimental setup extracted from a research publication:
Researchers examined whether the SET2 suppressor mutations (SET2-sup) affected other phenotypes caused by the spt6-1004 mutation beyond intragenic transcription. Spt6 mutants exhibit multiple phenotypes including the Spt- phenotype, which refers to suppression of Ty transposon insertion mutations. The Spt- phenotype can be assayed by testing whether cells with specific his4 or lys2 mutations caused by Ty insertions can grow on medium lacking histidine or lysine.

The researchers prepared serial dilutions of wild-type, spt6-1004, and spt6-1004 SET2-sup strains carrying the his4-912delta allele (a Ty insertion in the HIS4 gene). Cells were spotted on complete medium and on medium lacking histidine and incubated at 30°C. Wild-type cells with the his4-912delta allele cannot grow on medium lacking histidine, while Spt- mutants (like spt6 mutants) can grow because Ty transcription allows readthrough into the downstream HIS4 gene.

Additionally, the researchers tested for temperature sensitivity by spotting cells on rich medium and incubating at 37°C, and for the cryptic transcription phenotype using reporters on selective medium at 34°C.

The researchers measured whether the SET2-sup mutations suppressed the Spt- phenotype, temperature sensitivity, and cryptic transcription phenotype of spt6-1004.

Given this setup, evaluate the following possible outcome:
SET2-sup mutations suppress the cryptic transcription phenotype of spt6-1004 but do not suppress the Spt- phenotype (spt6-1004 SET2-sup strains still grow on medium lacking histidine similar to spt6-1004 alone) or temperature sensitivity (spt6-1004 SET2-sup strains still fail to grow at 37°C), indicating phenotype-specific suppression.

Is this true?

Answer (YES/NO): YES